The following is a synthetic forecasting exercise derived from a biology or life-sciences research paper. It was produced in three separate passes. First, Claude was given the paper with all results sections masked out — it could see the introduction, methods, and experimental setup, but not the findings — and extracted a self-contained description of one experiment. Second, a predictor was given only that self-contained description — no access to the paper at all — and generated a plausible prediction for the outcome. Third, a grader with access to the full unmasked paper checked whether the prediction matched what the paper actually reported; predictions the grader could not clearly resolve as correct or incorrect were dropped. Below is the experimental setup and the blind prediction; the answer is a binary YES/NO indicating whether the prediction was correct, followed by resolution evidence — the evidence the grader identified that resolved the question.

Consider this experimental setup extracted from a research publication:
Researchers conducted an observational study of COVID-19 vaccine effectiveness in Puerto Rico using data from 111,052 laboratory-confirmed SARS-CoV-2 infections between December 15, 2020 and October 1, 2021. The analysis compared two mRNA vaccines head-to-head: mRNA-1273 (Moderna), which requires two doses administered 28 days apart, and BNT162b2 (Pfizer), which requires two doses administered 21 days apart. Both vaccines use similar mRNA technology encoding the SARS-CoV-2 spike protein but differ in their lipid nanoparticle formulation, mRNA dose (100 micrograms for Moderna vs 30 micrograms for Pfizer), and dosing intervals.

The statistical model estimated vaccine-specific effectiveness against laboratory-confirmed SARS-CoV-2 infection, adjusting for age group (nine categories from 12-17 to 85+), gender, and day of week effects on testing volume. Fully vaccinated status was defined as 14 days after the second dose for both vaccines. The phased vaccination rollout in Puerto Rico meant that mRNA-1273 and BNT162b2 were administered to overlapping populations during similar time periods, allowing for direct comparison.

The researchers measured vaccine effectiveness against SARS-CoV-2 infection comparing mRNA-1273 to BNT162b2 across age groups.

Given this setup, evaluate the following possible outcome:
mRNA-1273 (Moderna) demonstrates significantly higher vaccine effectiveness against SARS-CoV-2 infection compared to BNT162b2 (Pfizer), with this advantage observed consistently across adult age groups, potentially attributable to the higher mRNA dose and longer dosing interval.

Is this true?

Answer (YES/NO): NO